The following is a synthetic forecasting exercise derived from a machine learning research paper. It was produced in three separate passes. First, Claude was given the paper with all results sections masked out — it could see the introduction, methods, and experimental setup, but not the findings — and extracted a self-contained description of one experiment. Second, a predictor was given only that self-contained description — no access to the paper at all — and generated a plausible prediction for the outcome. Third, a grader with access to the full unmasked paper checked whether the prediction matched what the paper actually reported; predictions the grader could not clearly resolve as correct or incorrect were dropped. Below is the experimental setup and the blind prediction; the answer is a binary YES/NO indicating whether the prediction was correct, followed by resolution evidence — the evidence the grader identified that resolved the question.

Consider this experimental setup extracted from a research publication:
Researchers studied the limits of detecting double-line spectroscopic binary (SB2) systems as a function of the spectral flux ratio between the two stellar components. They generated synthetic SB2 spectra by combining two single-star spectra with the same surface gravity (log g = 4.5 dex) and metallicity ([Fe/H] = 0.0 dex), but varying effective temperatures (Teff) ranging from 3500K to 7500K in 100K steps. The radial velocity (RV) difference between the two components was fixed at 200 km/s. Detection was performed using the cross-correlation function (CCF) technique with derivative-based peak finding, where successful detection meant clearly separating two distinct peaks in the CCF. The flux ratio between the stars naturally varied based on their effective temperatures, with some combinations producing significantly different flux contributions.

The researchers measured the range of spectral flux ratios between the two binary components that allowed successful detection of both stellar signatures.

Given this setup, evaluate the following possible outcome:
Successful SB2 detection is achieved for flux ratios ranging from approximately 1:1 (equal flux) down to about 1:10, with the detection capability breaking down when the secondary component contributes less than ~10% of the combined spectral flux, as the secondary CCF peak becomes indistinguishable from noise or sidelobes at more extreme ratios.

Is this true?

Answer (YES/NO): NO